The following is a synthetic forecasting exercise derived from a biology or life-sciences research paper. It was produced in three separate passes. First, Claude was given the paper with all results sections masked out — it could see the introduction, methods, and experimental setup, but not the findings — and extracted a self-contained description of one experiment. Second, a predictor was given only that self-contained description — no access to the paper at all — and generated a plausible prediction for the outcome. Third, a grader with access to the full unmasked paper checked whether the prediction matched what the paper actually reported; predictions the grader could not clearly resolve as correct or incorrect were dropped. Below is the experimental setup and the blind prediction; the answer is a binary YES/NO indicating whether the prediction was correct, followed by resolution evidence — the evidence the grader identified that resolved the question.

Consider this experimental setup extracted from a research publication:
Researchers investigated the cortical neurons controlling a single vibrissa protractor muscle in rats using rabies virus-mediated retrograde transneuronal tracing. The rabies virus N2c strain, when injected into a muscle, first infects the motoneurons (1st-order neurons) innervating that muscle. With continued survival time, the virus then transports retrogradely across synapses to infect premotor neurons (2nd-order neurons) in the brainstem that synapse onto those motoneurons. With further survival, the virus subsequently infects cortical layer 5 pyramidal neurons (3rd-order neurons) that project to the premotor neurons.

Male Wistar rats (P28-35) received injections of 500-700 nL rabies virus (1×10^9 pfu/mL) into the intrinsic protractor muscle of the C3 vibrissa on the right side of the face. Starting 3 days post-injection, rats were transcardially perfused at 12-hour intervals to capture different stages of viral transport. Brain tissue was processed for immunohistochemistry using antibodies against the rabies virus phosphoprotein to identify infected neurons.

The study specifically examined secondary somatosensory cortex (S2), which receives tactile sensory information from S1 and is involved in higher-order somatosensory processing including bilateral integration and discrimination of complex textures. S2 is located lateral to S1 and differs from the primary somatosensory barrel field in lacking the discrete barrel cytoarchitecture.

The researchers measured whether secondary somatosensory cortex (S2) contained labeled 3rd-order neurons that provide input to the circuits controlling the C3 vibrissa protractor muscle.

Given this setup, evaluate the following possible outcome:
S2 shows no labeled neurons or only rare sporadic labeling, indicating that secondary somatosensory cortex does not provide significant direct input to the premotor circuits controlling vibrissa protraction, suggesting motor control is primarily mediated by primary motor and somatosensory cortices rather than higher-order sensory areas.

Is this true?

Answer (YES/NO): NO